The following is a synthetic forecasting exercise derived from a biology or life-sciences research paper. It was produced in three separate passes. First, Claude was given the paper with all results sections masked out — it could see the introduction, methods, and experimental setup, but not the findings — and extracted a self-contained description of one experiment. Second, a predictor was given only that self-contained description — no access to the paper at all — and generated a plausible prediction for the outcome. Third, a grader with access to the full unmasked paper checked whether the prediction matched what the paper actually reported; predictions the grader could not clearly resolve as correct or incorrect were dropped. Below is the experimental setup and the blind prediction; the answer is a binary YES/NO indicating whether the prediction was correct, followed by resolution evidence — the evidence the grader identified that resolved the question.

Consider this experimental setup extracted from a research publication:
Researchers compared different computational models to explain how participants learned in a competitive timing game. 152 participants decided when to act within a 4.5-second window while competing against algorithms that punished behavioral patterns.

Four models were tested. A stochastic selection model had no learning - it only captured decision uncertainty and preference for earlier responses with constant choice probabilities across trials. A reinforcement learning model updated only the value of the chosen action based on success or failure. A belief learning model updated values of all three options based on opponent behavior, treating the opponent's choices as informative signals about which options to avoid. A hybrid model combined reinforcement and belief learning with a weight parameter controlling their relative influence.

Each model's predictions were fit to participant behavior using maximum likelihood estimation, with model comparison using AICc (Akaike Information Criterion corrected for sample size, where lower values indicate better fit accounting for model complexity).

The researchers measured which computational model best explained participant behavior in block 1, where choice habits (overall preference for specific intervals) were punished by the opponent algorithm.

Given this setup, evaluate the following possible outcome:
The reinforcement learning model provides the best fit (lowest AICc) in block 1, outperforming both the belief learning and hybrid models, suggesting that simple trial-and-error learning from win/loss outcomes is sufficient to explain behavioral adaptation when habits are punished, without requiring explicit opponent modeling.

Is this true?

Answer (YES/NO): NO